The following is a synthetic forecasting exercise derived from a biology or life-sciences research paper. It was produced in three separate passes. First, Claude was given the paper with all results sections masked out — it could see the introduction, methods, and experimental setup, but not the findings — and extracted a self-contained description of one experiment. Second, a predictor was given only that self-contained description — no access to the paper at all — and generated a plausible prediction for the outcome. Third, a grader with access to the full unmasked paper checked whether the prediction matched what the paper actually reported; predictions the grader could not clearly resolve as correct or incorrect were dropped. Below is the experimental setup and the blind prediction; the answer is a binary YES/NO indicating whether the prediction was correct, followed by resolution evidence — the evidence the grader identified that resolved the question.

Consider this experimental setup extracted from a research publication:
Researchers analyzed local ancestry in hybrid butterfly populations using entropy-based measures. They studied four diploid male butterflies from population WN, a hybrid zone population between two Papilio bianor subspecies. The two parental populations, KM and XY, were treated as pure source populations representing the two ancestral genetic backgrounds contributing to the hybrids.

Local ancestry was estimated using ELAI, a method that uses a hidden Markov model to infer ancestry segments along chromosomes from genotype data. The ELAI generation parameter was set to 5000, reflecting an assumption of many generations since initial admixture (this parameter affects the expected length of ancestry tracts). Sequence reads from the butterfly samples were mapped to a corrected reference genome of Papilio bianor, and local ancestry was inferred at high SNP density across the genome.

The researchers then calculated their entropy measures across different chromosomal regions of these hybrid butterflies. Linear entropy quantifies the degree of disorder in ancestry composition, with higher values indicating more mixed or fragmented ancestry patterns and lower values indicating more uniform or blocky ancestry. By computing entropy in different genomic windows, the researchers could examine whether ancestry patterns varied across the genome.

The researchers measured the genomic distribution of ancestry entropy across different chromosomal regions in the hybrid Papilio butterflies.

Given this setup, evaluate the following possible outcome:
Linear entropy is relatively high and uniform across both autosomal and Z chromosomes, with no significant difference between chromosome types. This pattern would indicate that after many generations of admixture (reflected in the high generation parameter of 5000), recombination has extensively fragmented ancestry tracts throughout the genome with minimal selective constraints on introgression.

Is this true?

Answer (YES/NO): NO